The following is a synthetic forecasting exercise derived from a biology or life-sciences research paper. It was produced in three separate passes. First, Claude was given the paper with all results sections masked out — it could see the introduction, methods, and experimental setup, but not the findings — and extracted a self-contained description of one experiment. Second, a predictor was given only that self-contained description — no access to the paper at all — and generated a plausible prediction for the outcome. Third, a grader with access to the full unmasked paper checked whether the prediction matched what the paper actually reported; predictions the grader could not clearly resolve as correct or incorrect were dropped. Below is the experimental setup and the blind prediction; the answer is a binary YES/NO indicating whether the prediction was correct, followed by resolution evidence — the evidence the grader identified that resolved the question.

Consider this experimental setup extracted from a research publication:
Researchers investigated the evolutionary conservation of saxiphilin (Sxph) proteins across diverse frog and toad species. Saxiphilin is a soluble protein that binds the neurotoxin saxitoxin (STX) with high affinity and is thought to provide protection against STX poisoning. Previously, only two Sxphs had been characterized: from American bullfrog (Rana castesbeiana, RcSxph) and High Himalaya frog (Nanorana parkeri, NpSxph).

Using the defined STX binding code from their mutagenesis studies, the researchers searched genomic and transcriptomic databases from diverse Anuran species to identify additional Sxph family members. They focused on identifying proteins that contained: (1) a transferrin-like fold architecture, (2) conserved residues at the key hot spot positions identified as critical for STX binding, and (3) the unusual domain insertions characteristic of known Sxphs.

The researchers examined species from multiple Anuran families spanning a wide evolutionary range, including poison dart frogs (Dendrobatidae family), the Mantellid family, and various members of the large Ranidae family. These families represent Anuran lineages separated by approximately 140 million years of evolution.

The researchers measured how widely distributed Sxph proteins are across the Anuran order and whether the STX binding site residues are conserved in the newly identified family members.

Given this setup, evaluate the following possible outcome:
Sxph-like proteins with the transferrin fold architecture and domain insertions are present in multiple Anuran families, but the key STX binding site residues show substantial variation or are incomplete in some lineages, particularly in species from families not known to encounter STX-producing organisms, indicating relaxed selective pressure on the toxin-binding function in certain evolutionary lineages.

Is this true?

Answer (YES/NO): NO